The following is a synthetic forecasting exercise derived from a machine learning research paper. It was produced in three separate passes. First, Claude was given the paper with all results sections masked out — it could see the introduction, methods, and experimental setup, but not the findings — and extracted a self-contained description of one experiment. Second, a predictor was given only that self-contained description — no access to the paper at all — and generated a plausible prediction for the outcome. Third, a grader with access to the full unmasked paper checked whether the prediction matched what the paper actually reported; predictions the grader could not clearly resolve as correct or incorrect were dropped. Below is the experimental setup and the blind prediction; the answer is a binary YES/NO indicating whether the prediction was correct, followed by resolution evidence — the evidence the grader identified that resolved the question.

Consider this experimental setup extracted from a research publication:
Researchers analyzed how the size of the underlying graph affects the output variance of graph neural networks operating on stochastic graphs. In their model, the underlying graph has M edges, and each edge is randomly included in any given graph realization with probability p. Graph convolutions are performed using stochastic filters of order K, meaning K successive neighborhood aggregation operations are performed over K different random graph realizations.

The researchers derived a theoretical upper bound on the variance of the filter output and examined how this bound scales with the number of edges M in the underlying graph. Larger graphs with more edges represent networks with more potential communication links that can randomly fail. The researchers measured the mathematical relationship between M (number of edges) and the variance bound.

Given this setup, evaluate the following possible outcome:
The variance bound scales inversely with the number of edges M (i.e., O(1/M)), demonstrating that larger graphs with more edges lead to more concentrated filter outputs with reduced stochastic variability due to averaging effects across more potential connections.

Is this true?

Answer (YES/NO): NO